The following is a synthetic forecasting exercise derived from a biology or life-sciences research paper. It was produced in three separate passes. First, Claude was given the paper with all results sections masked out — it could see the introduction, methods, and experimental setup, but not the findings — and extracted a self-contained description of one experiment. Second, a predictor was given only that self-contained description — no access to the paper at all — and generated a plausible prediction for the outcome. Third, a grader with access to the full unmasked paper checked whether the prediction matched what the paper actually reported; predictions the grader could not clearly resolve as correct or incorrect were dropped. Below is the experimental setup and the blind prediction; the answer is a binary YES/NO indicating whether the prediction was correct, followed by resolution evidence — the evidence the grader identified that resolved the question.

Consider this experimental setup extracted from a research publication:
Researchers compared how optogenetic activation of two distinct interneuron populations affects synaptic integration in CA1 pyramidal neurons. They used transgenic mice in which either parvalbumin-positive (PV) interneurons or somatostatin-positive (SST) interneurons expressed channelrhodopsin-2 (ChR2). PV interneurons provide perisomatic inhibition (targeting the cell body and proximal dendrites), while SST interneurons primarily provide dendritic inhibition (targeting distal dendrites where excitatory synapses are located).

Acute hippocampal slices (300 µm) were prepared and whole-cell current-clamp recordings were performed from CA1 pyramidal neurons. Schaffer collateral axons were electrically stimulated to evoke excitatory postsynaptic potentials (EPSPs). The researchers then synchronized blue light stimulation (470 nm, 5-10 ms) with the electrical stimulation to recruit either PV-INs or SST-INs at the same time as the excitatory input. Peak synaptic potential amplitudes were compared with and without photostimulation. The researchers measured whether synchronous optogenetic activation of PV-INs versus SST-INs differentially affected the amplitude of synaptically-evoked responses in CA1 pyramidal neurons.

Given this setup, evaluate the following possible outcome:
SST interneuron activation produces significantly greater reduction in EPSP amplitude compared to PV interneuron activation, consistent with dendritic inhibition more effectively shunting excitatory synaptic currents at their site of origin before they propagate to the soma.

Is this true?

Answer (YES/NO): NO